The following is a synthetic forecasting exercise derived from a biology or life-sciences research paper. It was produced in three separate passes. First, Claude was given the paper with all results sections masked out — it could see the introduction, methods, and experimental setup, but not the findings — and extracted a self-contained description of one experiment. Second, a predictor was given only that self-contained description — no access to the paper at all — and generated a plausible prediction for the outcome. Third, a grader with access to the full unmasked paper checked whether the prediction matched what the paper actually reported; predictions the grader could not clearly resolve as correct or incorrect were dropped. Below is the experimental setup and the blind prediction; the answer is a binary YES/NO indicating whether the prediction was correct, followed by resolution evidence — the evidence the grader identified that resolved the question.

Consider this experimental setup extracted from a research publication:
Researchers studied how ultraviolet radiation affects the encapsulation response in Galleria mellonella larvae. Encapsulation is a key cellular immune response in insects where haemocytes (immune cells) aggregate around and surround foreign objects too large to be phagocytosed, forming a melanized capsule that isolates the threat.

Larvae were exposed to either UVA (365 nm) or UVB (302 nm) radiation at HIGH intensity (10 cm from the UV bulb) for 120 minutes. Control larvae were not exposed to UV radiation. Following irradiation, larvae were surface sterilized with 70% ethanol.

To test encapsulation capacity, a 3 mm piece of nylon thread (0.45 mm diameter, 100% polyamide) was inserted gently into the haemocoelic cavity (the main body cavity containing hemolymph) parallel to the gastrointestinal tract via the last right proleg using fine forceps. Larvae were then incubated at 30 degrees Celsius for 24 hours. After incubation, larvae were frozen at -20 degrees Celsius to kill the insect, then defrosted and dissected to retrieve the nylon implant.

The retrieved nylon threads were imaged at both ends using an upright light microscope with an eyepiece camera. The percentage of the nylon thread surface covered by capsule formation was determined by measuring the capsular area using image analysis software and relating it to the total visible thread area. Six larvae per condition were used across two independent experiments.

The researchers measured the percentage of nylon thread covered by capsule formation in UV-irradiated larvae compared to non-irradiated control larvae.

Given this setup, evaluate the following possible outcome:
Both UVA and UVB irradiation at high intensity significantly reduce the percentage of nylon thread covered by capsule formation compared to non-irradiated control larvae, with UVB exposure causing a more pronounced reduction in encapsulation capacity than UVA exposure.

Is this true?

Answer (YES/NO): NO